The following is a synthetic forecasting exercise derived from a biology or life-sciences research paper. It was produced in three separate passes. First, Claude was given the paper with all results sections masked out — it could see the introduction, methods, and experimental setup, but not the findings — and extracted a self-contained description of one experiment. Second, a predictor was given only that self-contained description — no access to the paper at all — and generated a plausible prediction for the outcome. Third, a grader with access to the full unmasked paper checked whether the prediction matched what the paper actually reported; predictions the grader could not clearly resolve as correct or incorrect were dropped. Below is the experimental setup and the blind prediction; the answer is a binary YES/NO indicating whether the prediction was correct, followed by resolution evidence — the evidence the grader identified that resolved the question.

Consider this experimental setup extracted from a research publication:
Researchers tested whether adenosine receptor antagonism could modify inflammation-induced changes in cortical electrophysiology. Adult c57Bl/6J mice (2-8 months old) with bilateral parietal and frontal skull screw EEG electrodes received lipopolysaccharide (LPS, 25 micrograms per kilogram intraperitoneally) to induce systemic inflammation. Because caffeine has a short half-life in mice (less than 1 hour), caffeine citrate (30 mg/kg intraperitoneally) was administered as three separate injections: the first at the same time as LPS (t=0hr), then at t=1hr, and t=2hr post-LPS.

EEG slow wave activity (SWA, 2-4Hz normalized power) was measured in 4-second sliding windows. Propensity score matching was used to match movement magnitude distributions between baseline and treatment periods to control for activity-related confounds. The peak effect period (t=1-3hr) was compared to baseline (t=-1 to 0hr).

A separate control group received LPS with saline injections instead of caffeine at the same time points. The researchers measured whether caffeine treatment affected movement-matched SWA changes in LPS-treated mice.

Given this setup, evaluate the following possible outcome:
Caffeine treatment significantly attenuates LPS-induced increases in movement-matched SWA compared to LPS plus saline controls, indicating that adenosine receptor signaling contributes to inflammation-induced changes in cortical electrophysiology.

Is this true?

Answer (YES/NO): YES